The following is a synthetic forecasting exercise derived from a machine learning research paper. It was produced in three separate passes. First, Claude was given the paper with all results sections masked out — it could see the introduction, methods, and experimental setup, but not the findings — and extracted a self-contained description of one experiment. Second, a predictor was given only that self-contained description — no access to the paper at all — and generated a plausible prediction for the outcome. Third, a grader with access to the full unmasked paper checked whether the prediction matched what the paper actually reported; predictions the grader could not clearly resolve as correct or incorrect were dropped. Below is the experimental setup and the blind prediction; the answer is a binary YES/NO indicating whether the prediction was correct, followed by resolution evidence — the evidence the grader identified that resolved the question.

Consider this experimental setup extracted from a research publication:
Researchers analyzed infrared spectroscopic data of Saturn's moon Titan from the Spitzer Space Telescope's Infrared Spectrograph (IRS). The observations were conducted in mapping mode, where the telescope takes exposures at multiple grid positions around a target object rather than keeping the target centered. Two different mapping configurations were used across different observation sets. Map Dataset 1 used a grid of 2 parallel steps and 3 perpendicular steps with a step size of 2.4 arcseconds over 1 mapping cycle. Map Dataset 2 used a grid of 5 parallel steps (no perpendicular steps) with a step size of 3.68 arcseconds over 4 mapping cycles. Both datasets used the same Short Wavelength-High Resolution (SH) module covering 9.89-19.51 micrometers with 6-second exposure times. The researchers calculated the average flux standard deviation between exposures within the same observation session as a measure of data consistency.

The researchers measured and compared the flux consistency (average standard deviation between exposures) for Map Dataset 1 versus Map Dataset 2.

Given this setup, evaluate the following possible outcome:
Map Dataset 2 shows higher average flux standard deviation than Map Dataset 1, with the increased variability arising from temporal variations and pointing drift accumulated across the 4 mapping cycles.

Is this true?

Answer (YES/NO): YES